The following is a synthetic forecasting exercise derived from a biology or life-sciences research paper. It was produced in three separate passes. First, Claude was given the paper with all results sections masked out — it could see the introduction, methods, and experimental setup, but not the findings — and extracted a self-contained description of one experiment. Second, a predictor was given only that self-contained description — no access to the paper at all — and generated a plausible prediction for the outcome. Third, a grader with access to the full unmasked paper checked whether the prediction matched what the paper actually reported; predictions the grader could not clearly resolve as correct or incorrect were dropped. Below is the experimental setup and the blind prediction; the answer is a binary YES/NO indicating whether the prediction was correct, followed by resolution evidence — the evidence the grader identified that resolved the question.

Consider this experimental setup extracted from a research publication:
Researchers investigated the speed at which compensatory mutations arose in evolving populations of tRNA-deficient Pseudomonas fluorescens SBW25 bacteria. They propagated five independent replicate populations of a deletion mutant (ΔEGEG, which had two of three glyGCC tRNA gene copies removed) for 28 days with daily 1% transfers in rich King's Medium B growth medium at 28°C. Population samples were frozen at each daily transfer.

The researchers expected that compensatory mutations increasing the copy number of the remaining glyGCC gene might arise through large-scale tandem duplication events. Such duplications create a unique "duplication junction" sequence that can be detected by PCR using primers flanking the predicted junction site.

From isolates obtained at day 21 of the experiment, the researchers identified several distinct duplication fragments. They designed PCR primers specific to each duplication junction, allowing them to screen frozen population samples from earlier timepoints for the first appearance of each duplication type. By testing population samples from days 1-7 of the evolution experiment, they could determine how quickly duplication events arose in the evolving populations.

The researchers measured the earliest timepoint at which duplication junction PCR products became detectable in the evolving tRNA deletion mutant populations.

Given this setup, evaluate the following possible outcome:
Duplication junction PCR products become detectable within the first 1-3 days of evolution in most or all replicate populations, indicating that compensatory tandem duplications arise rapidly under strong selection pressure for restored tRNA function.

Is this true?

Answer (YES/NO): NO